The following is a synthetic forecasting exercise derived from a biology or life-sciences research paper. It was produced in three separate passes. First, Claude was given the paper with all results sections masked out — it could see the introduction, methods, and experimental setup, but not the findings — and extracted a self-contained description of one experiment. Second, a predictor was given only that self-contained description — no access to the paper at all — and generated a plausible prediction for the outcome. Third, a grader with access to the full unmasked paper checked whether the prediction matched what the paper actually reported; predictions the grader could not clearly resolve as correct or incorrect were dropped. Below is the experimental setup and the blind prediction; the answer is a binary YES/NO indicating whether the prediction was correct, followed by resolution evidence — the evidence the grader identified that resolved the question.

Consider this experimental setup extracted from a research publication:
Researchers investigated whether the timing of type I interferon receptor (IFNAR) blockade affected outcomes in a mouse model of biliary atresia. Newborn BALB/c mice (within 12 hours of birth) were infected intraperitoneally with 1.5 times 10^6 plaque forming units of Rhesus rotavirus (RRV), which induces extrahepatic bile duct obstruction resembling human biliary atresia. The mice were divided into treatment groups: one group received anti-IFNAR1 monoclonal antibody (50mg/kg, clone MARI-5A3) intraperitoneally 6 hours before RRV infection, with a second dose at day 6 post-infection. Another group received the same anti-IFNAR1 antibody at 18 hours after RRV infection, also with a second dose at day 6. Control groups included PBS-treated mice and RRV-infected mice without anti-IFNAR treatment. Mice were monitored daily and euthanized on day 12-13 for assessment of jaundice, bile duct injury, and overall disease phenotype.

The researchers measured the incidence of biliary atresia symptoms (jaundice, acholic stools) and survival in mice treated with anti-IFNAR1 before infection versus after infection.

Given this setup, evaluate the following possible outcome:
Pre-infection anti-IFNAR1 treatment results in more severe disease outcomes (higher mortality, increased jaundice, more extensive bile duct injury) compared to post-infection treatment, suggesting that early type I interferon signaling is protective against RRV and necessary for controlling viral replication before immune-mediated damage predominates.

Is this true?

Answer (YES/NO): YES